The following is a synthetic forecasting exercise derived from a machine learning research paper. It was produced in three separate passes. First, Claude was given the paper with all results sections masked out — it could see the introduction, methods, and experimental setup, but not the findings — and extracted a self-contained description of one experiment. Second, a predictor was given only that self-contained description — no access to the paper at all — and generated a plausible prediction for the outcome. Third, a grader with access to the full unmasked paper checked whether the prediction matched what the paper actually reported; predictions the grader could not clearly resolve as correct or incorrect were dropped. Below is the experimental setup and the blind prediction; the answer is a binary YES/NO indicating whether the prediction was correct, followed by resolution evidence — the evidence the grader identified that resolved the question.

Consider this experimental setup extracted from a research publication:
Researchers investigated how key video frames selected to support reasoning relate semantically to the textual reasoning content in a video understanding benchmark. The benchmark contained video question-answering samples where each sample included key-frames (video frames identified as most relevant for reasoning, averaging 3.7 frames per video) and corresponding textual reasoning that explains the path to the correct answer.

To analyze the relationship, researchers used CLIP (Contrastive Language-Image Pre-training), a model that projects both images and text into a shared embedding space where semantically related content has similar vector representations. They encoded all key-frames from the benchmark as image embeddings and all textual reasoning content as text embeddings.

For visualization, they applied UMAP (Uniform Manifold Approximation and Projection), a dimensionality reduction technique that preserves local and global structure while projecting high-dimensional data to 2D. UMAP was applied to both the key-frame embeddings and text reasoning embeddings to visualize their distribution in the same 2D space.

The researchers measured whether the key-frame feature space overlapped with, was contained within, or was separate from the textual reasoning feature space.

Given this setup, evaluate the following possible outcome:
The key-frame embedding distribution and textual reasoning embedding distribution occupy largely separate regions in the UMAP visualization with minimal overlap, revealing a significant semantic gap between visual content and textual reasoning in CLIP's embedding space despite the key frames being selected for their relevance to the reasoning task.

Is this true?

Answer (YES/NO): NO